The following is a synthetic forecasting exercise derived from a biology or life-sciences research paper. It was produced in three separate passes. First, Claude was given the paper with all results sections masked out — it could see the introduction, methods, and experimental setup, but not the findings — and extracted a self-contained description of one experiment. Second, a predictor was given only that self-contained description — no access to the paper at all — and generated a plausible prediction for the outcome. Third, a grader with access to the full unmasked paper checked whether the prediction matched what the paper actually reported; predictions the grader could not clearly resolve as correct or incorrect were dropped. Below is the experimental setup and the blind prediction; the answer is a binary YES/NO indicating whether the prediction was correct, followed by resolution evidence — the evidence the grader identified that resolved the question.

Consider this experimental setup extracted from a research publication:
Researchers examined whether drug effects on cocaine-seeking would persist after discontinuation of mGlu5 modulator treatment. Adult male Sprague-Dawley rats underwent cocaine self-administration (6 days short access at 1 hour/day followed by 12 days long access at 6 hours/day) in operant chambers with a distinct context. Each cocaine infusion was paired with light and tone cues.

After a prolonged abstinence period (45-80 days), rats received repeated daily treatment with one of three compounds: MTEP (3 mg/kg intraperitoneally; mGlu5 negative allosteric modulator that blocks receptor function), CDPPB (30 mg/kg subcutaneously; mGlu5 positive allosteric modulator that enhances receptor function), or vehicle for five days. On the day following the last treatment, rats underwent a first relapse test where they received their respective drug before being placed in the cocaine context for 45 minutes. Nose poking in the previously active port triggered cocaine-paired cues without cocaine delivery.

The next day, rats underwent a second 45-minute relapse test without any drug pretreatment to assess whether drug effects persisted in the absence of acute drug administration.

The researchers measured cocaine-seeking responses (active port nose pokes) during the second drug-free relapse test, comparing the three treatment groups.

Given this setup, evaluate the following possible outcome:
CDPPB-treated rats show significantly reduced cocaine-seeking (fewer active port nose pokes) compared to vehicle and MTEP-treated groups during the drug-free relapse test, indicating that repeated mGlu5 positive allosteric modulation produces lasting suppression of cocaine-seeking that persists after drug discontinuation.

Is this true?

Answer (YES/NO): NO